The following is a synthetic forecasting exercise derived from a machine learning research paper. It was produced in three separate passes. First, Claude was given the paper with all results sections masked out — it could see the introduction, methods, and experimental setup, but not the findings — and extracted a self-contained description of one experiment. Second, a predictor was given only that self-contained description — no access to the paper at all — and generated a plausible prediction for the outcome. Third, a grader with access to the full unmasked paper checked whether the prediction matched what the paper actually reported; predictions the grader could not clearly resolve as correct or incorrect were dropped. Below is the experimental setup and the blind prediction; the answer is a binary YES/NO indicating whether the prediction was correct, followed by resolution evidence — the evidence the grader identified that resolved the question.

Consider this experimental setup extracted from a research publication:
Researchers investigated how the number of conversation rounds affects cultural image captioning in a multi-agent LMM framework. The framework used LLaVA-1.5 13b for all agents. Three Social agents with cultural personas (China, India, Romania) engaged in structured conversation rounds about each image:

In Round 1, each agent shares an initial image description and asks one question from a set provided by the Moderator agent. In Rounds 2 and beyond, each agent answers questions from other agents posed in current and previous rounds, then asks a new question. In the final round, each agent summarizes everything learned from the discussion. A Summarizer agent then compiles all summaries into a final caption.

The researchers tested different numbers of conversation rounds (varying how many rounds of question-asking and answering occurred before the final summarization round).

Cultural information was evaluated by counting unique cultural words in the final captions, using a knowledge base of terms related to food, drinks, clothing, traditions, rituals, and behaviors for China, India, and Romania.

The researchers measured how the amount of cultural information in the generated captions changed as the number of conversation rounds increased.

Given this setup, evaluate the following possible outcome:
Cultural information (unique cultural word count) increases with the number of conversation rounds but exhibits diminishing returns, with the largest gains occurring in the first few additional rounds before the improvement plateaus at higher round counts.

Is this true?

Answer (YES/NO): NO